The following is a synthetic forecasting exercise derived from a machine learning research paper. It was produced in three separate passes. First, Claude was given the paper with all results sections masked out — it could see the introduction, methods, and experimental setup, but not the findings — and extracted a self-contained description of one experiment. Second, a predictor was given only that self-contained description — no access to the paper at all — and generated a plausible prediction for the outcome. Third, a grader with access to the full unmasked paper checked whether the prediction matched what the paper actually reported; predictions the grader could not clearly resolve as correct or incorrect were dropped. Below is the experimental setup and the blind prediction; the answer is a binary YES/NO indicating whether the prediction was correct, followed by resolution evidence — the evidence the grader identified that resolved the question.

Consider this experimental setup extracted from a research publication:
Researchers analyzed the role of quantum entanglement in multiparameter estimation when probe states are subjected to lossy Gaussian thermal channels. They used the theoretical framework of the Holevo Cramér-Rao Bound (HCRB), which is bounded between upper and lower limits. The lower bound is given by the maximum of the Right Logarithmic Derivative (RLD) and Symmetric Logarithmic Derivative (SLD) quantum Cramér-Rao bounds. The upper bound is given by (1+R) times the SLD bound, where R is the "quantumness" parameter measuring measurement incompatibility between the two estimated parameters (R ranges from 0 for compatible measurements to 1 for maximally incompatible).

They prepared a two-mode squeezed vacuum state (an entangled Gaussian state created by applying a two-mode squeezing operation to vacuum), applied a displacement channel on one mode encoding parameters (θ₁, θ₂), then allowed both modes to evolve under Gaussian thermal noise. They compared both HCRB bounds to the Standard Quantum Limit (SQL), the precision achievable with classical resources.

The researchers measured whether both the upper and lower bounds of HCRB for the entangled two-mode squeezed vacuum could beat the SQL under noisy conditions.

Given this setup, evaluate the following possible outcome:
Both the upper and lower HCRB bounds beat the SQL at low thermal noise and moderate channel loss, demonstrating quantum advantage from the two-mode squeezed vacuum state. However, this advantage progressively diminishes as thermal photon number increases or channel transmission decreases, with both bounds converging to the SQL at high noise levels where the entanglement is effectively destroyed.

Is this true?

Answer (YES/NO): NO